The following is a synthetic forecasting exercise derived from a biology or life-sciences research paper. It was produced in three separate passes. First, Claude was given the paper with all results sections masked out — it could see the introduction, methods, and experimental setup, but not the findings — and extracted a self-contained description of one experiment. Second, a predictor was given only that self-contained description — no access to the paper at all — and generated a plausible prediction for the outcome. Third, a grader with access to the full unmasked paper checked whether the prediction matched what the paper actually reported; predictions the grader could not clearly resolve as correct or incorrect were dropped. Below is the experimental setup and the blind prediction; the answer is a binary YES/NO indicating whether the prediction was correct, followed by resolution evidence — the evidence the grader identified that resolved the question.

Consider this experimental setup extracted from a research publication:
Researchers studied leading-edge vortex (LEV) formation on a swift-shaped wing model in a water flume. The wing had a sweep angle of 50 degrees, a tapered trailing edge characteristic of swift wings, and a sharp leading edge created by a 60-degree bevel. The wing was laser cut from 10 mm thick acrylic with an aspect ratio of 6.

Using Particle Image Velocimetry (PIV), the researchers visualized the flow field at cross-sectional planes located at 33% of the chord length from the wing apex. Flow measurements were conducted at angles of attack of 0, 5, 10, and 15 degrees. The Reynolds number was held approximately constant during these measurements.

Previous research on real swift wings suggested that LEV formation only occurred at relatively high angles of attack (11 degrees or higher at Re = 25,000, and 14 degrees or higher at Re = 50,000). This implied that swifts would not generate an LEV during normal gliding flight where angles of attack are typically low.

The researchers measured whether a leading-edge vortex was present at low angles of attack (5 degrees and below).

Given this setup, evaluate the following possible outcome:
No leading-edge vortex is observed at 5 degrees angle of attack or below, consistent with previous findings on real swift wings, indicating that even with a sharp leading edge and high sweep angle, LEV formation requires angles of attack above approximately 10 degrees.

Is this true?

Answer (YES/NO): NO